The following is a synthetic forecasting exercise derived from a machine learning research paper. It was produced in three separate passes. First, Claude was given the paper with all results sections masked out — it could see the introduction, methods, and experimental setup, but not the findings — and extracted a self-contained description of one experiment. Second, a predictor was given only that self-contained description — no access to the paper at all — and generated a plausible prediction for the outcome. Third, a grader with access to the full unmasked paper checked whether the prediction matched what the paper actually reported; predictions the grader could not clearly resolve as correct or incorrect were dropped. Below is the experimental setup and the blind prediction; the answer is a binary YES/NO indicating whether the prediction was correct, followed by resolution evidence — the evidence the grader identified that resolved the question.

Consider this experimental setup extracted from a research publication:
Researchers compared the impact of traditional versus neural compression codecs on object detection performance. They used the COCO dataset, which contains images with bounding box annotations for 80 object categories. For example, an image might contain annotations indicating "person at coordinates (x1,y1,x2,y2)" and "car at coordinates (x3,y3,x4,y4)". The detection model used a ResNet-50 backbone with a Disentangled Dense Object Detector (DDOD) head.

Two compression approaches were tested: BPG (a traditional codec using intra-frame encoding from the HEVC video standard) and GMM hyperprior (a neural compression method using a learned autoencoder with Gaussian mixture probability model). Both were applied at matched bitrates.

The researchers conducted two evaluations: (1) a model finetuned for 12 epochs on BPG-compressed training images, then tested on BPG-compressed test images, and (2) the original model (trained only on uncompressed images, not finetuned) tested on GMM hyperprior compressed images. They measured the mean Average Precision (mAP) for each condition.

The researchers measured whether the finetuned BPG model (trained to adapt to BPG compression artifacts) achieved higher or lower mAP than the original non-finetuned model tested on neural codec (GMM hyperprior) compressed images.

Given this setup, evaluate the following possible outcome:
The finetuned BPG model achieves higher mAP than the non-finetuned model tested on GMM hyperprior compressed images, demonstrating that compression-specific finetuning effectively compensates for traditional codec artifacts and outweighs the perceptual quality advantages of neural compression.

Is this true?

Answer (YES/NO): NO